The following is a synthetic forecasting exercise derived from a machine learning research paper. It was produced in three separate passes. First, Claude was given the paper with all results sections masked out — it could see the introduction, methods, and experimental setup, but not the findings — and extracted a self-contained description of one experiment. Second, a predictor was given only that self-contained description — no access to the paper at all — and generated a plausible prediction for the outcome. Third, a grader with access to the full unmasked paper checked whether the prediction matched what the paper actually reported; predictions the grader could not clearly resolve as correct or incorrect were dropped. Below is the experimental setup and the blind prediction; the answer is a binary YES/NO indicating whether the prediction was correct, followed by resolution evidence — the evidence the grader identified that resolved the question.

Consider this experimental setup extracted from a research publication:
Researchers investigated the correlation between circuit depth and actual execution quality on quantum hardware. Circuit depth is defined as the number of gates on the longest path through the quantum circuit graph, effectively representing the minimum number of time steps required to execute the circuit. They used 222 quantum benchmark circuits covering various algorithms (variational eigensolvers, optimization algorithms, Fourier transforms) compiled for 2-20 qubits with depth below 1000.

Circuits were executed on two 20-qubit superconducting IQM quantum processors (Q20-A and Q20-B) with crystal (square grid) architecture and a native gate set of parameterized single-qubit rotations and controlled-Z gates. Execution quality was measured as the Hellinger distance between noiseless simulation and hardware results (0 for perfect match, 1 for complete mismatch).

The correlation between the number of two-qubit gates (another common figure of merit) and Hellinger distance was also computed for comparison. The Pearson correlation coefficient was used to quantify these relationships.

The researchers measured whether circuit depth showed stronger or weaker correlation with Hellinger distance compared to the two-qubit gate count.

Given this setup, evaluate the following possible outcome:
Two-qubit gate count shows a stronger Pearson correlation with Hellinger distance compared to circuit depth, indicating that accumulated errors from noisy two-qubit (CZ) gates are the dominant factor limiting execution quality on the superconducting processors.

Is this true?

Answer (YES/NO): NO